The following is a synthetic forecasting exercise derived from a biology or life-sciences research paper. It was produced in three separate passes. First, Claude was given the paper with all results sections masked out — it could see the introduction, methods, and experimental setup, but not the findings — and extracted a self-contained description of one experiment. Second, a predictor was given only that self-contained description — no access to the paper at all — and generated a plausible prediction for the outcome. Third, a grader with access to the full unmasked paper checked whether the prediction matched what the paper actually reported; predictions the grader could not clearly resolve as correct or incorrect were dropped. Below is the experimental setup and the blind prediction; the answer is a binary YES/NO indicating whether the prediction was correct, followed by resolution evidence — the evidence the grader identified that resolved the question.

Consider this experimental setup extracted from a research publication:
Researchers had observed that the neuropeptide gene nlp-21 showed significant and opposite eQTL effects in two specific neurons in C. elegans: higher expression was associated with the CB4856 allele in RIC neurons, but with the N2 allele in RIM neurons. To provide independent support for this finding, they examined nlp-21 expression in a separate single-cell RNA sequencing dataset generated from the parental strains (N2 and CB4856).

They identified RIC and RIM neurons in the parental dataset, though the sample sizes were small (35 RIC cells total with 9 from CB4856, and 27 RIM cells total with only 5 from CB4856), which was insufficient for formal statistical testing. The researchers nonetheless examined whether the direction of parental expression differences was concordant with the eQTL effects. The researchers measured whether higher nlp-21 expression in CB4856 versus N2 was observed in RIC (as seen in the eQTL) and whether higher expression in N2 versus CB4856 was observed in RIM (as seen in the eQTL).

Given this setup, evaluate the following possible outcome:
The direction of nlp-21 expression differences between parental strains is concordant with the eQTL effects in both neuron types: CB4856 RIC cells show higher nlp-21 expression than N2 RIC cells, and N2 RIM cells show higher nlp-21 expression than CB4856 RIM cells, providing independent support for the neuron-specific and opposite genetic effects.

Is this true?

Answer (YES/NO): YES